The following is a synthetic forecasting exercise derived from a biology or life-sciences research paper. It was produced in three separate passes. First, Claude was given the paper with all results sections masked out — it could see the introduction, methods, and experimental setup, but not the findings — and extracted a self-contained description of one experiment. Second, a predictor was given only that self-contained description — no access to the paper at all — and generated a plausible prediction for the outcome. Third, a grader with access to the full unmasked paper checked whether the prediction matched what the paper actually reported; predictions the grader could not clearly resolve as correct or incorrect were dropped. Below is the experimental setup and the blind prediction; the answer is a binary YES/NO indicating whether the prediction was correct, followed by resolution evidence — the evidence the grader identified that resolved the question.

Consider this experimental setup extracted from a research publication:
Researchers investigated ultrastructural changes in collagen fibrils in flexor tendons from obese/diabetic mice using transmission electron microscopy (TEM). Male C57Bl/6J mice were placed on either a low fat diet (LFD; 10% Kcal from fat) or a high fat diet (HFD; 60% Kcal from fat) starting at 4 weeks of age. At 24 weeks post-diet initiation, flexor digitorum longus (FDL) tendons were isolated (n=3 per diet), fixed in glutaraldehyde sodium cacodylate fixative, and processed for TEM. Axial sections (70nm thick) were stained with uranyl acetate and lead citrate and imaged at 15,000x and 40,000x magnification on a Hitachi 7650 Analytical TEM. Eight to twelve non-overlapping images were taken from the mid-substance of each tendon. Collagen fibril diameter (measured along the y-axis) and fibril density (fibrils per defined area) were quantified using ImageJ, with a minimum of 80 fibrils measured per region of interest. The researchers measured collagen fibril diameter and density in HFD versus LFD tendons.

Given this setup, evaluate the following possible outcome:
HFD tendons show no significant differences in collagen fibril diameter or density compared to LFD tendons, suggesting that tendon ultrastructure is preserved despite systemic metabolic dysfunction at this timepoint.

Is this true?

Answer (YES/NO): NO